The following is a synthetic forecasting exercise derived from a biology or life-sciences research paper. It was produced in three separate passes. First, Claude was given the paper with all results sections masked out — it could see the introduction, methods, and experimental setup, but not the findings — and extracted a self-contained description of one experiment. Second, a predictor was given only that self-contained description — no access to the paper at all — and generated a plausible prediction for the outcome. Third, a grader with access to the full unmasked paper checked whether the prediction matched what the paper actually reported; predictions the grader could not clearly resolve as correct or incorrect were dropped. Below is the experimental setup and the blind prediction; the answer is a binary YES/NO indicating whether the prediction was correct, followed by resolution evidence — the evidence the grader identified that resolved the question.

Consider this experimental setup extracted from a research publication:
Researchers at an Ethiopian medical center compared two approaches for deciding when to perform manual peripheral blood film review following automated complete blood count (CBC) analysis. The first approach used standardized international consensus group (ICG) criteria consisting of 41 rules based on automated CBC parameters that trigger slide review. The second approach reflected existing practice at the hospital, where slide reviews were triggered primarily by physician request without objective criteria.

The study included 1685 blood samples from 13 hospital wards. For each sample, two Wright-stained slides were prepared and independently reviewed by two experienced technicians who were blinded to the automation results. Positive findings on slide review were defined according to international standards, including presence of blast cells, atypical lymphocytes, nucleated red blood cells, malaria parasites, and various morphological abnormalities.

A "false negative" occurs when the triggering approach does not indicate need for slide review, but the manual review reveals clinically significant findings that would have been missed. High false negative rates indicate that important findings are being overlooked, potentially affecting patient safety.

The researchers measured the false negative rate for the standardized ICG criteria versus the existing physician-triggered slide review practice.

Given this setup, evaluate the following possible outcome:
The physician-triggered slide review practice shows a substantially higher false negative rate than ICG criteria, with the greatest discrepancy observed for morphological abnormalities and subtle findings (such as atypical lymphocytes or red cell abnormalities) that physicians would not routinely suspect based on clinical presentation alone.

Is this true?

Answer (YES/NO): NO